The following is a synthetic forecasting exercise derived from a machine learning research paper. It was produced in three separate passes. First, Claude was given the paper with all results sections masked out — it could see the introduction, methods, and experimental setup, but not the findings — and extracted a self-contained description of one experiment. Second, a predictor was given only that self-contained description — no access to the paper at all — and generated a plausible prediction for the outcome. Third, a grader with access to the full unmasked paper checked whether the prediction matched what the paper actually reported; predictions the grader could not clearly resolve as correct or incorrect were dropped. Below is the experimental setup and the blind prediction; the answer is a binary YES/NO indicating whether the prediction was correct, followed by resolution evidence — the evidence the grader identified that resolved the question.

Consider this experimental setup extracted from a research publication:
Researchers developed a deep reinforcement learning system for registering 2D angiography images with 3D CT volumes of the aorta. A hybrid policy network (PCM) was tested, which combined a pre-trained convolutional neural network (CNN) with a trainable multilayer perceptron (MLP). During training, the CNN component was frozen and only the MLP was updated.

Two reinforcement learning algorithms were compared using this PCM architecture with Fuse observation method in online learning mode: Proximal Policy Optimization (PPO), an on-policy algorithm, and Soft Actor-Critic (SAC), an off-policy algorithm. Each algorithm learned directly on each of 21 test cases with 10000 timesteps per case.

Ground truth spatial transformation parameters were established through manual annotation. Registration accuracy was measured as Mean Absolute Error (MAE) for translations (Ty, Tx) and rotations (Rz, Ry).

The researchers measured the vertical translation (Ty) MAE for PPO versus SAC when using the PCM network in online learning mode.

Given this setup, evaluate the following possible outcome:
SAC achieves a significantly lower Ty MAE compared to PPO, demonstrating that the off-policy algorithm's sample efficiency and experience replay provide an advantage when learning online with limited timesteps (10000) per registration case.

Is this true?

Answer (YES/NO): NO